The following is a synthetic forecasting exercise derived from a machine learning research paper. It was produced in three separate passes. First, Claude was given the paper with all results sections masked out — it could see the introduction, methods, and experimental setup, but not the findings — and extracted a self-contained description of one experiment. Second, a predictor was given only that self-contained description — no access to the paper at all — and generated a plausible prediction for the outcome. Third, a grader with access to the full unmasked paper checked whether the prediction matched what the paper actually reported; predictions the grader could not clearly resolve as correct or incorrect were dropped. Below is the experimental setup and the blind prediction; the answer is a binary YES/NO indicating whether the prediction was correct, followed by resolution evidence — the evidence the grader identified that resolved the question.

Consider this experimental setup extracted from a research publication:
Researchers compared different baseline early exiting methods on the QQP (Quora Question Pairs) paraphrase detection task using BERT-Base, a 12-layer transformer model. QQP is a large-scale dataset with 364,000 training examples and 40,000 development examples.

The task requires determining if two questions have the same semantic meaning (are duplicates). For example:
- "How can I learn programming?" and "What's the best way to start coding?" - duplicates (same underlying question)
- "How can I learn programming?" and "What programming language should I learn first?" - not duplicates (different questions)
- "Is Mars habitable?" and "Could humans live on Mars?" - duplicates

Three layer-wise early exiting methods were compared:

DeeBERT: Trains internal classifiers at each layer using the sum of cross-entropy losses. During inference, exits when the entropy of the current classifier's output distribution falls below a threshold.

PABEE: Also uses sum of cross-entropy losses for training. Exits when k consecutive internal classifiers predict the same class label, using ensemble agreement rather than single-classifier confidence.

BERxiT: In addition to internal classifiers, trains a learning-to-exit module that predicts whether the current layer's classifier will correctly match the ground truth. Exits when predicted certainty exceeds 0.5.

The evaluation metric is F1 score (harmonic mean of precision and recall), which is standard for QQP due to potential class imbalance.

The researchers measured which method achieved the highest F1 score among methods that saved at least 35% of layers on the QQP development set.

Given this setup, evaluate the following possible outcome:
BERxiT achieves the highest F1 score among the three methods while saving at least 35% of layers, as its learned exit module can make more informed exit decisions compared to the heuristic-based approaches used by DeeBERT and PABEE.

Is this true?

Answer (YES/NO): YES